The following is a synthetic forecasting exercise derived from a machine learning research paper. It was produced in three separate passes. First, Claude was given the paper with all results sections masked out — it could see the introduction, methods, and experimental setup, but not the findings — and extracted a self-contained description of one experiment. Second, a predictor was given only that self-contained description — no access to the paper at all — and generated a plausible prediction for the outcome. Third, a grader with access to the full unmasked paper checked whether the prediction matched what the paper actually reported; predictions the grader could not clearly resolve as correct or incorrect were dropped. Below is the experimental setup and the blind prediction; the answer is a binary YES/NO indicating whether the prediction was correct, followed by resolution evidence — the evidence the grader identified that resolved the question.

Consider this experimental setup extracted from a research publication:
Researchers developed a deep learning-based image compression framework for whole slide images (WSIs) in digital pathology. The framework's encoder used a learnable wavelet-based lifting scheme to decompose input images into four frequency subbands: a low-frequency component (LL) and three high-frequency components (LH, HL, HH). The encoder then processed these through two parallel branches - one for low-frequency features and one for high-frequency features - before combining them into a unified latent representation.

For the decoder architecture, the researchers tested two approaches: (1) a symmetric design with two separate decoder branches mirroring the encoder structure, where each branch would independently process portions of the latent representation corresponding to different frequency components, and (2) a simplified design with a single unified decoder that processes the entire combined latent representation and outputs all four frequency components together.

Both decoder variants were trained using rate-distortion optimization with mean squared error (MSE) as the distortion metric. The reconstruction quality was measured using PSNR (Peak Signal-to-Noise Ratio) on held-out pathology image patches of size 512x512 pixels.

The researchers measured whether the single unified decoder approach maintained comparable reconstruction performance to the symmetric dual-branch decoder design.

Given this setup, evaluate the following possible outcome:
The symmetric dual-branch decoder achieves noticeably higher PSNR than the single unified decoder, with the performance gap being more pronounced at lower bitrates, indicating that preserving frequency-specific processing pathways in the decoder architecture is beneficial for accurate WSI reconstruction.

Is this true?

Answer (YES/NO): NO